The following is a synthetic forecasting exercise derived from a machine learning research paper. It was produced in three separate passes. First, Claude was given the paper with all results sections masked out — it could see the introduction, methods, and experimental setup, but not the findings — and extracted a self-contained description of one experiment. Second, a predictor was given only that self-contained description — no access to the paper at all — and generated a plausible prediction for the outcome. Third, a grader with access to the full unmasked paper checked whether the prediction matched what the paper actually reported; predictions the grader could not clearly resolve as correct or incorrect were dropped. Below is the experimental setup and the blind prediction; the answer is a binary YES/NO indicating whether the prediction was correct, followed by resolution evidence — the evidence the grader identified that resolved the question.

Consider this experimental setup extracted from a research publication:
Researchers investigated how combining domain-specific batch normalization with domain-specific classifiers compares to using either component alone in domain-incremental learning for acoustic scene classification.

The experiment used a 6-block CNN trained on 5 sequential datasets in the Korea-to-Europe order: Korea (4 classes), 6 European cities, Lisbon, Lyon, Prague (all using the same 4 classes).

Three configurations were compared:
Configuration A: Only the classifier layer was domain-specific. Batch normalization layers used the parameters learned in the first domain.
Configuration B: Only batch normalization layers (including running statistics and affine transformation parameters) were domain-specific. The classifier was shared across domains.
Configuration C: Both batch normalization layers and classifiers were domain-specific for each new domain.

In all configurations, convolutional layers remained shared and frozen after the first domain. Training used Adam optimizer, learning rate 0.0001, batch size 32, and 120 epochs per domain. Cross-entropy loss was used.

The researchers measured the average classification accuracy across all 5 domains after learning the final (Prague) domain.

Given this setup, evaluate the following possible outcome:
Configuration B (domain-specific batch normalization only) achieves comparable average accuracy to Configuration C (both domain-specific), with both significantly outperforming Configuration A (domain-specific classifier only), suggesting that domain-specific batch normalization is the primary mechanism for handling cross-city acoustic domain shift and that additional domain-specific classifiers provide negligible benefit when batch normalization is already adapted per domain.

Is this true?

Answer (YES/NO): NO